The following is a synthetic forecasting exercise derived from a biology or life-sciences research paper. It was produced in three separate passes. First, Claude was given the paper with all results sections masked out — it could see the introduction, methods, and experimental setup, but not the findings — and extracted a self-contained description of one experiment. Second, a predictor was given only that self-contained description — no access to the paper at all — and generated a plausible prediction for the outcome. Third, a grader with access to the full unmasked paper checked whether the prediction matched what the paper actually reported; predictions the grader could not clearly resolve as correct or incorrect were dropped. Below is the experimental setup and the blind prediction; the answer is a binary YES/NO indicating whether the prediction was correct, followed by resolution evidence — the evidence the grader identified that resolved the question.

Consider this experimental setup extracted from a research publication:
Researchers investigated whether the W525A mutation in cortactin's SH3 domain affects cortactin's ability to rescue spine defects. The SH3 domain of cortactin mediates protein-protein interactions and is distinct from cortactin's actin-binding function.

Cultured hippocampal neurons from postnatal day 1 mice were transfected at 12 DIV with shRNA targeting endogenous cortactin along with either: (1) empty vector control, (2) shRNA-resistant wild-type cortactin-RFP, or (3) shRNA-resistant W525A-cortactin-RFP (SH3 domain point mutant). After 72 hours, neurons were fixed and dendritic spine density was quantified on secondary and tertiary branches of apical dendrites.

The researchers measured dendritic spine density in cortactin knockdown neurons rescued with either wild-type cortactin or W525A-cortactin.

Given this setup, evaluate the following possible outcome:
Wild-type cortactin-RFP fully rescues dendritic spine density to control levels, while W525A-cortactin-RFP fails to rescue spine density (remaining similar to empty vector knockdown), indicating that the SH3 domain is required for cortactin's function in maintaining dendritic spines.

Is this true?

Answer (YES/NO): YES